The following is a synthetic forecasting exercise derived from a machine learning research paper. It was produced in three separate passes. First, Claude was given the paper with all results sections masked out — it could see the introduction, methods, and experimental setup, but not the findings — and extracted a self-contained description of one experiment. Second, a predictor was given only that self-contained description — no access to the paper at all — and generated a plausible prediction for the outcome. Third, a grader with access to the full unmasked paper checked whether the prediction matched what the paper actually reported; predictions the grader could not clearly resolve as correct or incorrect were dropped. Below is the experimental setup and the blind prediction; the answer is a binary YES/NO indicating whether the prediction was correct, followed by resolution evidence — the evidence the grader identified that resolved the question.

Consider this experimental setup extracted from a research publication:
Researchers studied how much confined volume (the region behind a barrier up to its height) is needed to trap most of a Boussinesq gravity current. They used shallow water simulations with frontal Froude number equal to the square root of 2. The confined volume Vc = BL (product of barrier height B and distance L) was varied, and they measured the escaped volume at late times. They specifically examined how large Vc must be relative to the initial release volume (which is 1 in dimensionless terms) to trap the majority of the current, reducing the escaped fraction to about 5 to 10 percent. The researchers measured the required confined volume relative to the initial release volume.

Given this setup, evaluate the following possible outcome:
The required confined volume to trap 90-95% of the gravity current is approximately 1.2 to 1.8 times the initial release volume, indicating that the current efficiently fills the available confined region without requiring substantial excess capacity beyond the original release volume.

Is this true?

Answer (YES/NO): NO